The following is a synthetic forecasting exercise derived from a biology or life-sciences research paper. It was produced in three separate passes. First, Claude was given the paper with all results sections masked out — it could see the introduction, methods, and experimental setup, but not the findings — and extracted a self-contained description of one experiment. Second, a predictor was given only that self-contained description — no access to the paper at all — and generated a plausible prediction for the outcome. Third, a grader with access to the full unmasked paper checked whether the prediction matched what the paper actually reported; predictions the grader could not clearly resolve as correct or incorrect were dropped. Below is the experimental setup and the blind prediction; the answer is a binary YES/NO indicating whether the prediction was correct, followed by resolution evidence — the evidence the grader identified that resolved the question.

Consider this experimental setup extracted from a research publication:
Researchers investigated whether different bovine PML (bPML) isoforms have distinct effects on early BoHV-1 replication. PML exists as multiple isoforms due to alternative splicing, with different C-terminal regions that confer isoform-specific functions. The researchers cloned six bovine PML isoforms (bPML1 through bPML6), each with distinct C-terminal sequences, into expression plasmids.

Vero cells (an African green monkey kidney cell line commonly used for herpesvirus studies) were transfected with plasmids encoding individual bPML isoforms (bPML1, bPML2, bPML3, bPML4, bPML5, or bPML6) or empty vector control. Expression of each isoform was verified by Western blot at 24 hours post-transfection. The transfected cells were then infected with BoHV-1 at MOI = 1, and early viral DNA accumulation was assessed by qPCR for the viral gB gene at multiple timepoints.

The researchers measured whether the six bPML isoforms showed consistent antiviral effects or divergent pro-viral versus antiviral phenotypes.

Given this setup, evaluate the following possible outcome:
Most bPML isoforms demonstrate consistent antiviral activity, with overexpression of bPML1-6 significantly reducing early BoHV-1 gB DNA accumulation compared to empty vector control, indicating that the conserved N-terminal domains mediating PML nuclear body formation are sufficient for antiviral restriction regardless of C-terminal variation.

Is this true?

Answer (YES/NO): NO